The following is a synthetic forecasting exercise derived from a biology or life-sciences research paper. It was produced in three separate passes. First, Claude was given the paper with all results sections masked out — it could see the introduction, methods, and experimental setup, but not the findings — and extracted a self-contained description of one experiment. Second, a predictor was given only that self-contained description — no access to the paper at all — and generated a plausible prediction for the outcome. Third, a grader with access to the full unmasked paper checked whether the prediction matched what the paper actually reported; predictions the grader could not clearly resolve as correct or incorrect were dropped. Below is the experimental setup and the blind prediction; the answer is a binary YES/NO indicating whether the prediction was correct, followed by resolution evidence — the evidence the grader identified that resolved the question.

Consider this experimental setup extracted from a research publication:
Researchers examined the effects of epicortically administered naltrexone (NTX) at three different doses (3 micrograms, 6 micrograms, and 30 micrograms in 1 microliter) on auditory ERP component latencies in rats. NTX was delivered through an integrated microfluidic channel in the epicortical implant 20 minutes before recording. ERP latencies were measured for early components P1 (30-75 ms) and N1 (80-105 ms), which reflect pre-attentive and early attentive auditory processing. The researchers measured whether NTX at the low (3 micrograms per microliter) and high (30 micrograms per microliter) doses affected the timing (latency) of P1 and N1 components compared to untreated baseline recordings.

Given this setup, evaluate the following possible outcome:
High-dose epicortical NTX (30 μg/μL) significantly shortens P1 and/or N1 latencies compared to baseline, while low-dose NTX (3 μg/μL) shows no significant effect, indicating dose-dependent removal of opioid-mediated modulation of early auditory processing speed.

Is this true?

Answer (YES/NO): NO